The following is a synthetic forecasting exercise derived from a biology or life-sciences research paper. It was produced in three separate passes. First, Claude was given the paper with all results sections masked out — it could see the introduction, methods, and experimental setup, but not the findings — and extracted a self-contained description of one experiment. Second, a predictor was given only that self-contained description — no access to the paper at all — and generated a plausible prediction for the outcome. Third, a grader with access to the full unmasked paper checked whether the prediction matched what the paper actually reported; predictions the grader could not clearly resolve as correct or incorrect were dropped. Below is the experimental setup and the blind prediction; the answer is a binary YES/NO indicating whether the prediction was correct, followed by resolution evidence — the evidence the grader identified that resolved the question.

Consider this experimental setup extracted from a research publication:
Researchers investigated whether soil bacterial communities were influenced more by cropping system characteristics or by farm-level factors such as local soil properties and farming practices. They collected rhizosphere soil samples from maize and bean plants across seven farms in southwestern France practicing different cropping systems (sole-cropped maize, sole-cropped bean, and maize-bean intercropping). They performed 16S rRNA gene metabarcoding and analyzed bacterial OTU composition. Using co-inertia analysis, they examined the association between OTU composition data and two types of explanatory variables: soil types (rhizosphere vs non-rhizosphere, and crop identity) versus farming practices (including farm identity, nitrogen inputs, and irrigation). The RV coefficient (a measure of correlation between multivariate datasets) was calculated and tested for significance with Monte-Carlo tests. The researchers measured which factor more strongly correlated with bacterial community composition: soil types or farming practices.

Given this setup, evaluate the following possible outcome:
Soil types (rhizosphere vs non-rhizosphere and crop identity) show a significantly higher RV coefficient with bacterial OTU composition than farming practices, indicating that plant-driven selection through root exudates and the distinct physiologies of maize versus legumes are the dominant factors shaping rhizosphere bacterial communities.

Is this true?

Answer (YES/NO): NO